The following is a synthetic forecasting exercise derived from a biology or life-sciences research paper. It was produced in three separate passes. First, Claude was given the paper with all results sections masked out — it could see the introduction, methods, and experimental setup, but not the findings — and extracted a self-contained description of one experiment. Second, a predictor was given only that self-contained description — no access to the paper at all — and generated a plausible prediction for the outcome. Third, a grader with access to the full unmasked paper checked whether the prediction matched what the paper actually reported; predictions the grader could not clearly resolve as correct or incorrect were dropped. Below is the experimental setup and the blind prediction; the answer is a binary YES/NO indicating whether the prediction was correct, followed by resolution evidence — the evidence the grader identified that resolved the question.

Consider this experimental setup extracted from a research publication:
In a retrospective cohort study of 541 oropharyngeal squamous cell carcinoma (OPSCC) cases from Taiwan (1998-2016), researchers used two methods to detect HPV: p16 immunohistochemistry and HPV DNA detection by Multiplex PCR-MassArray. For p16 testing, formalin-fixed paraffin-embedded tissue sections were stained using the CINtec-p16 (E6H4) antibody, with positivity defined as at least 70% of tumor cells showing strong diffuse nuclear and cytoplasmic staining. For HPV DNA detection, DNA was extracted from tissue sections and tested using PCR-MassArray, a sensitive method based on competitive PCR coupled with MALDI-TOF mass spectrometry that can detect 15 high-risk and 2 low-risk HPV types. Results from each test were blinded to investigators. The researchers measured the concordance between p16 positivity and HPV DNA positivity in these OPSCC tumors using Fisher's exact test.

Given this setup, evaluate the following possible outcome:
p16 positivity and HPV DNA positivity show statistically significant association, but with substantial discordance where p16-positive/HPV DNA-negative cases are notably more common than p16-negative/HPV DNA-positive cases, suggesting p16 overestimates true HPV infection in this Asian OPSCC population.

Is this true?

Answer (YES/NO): NO